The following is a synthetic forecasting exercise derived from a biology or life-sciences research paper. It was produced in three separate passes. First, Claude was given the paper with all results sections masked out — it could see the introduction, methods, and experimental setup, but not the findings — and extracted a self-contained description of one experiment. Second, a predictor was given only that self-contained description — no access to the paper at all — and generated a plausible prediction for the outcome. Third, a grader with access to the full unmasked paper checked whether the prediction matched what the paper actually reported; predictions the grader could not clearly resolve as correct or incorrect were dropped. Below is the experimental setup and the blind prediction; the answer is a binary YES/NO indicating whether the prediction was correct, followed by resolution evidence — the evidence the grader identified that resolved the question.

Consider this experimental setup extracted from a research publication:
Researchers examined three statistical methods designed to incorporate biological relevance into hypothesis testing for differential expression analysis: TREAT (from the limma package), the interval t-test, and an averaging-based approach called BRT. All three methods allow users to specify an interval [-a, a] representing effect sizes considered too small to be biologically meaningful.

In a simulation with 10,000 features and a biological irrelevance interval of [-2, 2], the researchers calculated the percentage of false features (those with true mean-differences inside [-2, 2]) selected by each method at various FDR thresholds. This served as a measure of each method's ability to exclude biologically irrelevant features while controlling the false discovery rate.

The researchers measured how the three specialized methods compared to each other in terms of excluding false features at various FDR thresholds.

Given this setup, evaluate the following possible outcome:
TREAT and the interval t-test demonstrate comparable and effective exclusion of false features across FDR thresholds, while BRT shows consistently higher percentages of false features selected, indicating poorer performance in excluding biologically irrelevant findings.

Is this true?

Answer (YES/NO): NO